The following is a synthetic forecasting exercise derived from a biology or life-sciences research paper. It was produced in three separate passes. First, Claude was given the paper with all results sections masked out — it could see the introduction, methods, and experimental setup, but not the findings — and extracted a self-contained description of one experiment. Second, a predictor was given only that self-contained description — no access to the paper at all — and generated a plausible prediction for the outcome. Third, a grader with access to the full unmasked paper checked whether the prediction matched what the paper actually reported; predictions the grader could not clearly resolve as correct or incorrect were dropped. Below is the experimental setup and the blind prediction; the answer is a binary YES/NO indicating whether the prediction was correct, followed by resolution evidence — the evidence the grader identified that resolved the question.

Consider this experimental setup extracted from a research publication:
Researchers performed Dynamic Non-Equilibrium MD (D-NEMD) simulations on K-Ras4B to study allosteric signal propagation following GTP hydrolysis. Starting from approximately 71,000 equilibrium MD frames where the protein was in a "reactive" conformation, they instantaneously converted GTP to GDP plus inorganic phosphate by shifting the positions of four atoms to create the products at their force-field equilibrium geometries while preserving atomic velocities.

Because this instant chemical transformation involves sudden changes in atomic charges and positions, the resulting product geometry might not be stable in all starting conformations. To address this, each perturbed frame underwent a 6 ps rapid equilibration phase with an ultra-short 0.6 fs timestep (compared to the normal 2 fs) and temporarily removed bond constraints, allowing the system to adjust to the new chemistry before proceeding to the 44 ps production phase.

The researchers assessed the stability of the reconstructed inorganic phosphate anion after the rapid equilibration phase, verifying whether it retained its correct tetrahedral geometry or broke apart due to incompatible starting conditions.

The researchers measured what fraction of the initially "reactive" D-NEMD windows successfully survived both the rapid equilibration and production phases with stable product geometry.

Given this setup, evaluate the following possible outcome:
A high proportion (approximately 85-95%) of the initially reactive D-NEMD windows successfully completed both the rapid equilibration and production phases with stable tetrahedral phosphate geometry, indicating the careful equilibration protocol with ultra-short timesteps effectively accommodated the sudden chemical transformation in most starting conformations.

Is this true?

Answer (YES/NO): NO